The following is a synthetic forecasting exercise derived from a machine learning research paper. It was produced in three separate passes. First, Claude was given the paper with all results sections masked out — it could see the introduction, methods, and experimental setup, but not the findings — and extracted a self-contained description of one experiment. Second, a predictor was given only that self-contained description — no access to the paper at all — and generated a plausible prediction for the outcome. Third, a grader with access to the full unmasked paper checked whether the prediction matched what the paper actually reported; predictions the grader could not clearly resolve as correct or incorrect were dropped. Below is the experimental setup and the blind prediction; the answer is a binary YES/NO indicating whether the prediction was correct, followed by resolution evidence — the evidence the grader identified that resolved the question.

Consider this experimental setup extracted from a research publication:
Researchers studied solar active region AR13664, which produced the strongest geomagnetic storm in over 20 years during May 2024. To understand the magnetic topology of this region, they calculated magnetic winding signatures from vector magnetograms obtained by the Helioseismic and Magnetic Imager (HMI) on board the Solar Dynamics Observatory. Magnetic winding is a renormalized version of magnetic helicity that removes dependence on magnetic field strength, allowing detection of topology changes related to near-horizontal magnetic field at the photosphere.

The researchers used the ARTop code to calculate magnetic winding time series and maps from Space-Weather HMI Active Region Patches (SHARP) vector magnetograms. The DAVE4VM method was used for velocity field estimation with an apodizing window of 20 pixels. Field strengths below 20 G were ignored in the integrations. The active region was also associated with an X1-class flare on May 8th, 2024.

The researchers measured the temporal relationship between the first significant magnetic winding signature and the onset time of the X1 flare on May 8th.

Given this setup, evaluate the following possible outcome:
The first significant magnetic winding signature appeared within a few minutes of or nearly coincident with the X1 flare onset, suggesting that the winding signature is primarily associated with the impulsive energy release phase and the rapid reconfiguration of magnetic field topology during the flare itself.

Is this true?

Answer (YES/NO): YES